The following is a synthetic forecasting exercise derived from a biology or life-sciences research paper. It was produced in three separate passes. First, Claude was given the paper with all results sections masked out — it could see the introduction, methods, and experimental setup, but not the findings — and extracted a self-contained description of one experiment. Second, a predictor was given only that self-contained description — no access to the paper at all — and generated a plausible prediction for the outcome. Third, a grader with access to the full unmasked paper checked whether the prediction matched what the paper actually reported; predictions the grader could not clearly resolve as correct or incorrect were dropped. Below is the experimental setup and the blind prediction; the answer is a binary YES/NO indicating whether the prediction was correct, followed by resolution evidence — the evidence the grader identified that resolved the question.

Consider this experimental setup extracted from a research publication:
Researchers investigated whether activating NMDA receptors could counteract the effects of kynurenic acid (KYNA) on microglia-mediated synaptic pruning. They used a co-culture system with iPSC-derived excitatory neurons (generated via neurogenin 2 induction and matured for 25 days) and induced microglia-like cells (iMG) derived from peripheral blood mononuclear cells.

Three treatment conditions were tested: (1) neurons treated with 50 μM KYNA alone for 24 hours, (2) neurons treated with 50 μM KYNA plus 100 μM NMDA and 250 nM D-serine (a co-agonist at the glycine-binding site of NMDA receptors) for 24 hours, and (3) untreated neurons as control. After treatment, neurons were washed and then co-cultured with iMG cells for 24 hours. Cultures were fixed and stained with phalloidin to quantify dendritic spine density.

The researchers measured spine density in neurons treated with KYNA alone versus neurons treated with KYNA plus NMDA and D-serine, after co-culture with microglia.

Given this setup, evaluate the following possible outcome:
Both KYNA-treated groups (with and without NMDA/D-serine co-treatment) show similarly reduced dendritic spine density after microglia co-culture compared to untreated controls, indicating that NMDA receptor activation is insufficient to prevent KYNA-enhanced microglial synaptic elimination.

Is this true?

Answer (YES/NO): NO